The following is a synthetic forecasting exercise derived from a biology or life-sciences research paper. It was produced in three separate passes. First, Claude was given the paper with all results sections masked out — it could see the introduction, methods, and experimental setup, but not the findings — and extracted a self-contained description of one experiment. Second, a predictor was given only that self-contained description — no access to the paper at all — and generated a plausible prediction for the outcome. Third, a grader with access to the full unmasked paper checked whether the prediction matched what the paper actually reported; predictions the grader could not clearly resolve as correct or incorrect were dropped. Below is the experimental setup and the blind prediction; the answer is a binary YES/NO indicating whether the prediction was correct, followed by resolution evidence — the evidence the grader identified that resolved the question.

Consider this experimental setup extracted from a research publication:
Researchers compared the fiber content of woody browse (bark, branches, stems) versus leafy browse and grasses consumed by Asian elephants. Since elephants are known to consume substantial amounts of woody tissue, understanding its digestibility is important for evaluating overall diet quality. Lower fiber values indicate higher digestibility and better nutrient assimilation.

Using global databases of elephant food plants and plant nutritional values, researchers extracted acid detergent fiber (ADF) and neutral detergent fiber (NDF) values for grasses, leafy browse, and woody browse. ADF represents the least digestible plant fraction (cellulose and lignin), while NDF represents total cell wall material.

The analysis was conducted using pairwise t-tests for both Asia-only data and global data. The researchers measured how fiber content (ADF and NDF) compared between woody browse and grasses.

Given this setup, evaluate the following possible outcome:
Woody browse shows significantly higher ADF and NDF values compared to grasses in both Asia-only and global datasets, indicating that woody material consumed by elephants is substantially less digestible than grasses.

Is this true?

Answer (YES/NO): NO